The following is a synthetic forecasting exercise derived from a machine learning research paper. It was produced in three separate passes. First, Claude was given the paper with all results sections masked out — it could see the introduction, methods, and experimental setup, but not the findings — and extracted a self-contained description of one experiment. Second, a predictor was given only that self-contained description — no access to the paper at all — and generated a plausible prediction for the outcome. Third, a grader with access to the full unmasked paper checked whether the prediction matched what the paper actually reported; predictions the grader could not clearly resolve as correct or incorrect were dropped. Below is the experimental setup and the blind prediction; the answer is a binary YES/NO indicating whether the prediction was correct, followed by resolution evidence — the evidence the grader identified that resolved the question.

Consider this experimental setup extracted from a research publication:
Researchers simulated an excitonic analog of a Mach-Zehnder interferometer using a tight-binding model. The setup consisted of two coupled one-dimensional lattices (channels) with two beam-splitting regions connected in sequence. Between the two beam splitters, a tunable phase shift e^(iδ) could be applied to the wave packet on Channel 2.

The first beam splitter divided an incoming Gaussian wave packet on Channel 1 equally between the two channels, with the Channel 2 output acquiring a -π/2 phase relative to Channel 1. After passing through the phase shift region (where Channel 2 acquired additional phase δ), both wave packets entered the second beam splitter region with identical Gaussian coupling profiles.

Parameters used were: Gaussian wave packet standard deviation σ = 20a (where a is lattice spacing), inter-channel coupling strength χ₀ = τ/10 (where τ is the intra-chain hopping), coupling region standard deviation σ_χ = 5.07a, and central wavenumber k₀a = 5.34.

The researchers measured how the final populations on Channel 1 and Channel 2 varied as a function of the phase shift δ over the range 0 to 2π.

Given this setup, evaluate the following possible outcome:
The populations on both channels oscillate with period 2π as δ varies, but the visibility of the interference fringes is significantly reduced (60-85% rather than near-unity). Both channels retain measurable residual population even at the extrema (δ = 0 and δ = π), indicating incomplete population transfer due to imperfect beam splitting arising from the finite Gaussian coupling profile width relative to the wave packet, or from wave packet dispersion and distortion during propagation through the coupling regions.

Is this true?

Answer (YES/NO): NO